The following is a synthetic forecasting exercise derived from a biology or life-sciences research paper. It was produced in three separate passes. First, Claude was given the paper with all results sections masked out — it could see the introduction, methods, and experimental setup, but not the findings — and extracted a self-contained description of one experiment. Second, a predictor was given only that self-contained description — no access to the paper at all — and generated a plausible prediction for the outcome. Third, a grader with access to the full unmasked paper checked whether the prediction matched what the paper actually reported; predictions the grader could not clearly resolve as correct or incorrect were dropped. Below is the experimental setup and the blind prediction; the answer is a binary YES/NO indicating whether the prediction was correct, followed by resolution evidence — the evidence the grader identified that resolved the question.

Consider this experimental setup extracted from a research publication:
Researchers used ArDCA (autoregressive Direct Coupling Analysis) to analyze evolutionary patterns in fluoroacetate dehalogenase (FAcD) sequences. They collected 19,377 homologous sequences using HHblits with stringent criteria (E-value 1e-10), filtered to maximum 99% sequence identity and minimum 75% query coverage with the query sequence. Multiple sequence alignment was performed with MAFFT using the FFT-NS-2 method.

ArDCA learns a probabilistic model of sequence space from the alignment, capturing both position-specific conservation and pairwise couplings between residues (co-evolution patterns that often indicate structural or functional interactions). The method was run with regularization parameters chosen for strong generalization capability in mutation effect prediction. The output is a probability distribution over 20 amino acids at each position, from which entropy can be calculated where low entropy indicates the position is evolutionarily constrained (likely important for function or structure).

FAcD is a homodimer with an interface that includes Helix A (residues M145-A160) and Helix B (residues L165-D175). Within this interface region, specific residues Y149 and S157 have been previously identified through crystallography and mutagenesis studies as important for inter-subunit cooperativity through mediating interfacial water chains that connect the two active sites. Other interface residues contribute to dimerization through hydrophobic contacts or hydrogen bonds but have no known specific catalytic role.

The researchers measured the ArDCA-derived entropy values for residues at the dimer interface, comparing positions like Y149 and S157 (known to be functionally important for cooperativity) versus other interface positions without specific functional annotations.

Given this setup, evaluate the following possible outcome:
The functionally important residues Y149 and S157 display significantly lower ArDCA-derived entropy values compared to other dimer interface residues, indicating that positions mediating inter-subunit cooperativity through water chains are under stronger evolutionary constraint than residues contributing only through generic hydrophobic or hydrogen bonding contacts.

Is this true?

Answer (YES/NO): NO